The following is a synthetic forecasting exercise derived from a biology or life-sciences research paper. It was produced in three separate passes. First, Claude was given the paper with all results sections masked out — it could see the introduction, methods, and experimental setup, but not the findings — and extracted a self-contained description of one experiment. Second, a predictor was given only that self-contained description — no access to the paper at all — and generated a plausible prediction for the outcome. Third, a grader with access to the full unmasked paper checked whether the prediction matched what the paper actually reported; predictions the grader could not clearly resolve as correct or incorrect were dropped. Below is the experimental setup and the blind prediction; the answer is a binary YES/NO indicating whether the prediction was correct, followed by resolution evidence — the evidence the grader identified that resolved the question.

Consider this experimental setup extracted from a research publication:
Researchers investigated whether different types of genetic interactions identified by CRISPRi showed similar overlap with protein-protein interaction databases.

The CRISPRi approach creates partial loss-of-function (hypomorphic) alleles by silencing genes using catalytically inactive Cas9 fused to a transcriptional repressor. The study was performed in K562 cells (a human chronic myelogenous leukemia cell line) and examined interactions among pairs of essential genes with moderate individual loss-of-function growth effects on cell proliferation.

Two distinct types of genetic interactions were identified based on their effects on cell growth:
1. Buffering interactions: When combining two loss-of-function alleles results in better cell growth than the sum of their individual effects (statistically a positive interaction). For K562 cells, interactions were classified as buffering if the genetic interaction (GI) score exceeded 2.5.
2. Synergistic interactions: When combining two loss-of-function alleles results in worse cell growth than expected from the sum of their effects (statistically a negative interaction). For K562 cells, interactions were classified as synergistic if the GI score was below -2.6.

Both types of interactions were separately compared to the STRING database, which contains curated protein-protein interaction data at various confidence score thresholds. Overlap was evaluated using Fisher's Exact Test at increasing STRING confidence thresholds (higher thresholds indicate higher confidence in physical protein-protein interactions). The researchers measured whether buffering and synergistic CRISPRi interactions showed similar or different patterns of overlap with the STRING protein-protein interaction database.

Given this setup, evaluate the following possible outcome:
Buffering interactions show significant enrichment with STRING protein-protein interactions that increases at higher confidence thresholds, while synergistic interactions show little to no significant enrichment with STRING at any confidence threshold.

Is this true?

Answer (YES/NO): NO